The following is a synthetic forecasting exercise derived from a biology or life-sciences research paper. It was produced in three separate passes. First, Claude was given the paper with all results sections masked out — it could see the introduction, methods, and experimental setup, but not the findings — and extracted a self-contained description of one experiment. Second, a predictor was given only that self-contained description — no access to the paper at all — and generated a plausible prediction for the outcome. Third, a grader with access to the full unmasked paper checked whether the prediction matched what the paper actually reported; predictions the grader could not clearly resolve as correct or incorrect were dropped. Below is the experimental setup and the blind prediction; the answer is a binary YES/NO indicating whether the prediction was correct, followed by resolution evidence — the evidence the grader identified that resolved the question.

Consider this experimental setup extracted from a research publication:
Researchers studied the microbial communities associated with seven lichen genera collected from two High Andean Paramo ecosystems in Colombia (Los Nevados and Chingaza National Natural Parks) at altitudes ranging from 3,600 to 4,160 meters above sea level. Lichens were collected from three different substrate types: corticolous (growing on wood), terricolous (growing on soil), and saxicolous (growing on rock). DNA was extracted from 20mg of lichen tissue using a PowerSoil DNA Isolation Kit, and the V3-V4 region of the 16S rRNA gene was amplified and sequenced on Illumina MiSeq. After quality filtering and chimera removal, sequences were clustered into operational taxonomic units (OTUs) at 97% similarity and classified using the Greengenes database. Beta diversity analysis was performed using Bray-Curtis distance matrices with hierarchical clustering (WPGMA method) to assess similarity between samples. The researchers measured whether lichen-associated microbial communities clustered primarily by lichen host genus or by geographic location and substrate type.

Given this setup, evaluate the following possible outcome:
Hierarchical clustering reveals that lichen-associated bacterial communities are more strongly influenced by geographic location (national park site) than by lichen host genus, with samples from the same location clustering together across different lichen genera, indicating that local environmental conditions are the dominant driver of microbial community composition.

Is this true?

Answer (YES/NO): NO